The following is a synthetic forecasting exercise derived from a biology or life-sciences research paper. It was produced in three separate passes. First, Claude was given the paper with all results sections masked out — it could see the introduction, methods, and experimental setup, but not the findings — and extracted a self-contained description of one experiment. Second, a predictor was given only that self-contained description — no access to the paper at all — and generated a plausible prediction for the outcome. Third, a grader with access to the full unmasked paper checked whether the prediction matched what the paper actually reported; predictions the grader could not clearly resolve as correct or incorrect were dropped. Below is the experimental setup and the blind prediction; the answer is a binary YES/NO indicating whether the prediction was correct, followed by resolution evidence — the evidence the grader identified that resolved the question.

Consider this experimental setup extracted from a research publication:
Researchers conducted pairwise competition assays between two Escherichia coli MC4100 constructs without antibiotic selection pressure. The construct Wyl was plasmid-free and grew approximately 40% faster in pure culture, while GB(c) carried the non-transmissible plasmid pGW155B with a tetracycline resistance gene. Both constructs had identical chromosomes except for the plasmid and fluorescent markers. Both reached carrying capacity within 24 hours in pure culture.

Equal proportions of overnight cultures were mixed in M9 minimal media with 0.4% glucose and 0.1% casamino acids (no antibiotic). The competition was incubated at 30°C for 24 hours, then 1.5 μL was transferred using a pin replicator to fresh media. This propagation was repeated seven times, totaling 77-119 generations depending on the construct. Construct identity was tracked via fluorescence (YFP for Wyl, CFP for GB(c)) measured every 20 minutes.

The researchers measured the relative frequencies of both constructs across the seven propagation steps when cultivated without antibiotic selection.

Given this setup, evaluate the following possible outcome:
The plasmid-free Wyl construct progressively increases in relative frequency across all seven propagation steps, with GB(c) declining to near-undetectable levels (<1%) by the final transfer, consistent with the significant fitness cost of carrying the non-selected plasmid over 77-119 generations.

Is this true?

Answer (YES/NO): NO